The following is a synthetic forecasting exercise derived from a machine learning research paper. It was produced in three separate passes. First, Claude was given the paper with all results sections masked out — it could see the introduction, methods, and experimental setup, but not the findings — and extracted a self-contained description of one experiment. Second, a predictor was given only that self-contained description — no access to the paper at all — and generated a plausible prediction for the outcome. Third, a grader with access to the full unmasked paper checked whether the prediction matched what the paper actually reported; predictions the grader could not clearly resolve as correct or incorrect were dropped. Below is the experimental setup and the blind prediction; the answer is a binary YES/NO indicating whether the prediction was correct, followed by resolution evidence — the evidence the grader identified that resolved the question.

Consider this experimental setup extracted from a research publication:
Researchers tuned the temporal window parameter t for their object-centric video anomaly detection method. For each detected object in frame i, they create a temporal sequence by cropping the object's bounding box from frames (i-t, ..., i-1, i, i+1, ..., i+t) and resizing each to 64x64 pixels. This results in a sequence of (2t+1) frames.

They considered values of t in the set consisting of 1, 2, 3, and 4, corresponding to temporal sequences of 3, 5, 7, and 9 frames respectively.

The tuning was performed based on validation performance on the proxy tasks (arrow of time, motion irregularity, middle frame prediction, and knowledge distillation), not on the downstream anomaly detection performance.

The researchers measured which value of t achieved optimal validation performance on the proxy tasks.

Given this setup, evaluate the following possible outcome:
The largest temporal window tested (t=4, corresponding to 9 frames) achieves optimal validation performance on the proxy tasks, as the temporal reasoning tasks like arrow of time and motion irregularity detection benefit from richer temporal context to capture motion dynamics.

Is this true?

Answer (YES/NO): NO